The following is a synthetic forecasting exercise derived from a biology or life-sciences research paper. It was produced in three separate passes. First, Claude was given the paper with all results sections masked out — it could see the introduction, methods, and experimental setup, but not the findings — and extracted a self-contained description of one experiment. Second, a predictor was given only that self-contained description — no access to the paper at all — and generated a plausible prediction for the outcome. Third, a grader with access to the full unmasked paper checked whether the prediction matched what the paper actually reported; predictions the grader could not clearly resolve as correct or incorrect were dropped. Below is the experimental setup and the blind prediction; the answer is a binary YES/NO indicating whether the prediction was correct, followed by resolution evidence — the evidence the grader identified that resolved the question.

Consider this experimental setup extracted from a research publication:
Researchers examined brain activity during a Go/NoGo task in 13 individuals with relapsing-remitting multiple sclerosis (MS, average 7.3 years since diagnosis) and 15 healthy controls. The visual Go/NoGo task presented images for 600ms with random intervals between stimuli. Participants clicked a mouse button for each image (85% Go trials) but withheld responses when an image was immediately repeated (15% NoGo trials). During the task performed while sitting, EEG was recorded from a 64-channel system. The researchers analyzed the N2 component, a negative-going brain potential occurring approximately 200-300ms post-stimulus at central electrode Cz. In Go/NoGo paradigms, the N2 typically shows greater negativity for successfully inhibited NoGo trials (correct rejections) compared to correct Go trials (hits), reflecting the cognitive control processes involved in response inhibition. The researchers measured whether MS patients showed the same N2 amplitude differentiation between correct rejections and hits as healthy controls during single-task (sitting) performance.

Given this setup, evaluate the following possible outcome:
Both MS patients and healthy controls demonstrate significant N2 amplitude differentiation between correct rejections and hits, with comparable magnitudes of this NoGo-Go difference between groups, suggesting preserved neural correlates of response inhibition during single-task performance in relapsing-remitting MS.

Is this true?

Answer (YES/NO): NO